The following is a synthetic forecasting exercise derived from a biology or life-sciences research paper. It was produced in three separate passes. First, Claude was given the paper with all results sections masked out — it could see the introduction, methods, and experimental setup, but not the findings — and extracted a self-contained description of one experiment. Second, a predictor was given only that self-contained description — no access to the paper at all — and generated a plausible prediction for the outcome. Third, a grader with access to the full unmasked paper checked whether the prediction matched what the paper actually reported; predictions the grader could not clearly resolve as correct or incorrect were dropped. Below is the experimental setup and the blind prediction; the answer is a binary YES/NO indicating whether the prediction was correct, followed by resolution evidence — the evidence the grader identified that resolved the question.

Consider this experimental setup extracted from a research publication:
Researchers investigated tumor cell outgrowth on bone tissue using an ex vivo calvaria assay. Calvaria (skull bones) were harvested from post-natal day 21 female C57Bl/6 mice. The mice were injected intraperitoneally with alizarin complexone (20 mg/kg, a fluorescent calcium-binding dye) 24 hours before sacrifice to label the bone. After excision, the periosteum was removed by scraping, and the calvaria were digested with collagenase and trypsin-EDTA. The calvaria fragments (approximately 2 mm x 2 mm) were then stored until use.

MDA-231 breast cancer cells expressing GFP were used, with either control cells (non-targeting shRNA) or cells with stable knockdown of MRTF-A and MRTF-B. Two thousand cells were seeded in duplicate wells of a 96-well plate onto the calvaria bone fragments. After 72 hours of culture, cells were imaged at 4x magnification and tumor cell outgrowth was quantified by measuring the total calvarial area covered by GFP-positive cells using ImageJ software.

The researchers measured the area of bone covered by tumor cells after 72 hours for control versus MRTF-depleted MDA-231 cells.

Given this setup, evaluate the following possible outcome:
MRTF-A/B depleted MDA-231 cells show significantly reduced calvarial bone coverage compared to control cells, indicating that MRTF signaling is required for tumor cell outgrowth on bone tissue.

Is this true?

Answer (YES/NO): YES